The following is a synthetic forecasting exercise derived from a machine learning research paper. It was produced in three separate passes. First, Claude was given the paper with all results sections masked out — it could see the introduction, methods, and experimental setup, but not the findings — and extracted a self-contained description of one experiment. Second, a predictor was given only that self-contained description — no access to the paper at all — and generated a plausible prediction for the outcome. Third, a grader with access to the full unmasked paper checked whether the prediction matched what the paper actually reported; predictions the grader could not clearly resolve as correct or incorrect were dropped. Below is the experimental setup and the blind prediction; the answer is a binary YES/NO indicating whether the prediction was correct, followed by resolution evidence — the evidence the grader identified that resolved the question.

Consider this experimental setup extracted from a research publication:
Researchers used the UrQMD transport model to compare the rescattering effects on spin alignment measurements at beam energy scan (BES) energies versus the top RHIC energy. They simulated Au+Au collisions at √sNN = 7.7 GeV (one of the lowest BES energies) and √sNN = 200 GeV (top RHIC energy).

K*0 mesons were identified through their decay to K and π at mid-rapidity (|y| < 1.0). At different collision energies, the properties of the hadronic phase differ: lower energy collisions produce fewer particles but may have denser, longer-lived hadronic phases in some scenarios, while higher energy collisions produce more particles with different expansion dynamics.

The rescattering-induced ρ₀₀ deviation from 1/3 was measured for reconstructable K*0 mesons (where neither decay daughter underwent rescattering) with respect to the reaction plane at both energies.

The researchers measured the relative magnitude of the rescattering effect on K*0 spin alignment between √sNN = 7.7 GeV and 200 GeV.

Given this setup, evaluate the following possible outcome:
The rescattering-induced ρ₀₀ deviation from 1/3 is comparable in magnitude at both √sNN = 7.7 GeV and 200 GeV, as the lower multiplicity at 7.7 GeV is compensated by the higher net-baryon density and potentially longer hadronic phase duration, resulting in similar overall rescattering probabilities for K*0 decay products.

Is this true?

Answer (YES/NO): NO